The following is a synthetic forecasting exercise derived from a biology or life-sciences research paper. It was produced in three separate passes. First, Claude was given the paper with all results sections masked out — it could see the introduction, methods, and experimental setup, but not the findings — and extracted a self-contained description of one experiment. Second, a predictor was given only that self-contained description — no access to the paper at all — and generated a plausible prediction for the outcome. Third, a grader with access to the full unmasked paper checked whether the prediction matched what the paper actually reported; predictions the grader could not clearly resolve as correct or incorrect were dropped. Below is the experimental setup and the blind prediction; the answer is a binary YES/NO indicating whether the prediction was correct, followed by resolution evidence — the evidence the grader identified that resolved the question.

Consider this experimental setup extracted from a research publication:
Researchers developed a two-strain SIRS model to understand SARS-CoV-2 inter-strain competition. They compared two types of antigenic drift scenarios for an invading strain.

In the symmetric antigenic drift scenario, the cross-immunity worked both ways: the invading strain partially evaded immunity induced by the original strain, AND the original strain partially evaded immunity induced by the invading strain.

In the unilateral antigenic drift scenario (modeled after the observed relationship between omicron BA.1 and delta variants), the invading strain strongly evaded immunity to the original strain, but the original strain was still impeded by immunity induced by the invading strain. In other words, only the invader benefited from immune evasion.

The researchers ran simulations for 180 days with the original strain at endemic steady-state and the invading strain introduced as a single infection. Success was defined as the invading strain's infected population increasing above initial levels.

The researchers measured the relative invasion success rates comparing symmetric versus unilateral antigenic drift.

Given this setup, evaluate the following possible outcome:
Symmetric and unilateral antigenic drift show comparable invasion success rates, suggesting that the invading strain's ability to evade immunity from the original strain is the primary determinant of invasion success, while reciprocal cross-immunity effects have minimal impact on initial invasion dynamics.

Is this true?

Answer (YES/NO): YES